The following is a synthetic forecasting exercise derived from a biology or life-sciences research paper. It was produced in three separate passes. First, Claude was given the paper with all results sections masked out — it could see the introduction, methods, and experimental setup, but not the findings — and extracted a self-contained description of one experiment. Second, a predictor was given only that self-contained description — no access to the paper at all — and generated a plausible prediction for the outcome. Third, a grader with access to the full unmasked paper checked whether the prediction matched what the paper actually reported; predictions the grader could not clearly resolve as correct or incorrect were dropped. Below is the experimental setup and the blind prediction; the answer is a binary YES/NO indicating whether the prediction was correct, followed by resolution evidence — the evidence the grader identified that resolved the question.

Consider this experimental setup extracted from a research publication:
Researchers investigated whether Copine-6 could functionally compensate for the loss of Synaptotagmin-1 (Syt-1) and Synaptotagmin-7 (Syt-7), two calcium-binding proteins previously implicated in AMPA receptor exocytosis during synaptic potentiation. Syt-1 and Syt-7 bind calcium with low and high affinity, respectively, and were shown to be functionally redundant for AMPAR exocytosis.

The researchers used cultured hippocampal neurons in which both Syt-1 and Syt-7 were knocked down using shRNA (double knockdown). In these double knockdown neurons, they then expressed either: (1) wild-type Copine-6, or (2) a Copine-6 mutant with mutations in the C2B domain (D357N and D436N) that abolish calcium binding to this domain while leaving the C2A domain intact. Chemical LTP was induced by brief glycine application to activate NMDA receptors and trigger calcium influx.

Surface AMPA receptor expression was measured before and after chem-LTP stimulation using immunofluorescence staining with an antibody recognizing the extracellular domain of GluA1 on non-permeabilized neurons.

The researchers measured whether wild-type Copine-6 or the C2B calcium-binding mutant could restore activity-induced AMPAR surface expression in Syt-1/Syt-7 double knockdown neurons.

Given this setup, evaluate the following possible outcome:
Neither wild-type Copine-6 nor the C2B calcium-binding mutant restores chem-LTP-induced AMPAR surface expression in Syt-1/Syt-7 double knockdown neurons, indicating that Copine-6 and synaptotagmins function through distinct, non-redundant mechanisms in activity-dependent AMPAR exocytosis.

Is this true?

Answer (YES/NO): NO